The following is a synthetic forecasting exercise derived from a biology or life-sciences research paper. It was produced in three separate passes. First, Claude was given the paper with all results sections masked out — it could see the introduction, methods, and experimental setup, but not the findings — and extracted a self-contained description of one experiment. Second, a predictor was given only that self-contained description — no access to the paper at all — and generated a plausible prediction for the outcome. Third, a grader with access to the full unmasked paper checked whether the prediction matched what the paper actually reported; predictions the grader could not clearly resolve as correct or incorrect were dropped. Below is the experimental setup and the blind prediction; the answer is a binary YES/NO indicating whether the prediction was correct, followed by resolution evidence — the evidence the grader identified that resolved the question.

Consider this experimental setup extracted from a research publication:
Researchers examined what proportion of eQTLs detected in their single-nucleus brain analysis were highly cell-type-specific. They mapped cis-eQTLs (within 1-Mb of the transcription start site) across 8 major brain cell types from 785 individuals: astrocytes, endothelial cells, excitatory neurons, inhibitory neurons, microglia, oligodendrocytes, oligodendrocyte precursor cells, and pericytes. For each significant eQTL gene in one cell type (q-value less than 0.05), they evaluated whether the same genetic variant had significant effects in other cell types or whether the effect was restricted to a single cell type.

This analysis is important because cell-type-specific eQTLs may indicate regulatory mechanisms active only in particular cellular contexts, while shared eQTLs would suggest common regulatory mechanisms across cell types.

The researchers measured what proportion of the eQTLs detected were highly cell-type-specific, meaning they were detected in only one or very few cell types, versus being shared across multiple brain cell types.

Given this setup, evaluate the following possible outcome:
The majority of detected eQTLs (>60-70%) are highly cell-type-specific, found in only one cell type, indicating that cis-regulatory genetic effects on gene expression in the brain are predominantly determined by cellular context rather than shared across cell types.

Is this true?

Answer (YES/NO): NO